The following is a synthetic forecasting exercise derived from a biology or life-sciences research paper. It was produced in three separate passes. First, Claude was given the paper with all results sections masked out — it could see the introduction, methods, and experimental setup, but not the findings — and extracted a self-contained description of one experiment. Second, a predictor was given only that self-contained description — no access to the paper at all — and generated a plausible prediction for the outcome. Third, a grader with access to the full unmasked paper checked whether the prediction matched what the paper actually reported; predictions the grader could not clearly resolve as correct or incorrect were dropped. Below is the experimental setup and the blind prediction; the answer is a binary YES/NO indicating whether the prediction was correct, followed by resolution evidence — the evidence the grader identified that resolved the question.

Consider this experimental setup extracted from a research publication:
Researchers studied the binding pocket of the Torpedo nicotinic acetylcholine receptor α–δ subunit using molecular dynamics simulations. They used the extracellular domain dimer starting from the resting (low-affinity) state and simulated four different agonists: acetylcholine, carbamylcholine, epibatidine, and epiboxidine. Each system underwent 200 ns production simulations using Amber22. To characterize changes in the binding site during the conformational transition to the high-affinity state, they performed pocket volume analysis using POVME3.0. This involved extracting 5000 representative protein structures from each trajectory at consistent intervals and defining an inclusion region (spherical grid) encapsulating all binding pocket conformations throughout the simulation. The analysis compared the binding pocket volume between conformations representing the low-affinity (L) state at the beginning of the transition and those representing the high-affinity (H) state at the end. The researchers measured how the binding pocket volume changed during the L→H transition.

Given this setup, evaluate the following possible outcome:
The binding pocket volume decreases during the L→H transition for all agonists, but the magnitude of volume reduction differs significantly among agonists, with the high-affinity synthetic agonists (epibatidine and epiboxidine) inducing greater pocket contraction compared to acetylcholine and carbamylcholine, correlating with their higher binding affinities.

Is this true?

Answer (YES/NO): NO